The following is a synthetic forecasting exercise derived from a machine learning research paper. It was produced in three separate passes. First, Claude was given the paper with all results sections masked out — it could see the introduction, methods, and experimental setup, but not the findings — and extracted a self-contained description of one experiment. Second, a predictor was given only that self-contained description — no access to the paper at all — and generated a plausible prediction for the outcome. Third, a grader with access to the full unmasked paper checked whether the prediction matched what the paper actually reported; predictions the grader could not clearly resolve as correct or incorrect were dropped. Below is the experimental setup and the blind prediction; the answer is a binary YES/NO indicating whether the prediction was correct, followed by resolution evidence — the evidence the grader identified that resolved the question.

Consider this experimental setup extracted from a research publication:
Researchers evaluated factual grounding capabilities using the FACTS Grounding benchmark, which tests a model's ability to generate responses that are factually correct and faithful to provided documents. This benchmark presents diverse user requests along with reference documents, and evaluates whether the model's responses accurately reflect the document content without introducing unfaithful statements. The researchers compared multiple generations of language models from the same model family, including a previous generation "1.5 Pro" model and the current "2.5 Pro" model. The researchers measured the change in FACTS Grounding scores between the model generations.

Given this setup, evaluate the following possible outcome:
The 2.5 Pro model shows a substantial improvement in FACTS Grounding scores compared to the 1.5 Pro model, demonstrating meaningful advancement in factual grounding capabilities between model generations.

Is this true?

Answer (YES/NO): YES